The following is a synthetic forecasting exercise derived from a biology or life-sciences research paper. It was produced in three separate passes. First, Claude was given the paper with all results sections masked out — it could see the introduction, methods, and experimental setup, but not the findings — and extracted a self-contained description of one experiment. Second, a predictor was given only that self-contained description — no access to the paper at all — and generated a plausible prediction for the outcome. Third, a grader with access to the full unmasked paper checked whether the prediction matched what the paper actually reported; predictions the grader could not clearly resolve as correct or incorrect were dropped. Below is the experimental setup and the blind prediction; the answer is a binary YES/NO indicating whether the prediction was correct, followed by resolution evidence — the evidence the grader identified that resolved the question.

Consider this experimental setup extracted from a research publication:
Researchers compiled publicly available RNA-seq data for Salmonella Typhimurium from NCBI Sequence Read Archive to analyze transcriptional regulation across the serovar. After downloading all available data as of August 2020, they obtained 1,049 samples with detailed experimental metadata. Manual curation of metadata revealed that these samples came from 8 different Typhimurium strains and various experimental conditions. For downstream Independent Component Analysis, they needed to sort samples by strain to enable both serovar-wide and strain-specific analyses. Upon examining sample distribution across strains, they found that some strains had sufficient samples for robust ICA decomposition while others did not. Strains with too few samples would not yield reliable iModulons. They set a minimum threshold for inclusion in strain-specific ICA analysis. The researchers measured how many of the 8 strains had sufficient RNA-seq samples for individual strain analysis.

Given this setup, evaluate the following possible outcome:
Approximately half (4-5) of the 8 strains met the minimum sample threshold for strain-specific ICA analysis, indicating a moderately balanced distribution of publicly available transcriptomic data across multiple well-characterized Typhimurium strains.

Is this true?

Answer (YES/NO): NO